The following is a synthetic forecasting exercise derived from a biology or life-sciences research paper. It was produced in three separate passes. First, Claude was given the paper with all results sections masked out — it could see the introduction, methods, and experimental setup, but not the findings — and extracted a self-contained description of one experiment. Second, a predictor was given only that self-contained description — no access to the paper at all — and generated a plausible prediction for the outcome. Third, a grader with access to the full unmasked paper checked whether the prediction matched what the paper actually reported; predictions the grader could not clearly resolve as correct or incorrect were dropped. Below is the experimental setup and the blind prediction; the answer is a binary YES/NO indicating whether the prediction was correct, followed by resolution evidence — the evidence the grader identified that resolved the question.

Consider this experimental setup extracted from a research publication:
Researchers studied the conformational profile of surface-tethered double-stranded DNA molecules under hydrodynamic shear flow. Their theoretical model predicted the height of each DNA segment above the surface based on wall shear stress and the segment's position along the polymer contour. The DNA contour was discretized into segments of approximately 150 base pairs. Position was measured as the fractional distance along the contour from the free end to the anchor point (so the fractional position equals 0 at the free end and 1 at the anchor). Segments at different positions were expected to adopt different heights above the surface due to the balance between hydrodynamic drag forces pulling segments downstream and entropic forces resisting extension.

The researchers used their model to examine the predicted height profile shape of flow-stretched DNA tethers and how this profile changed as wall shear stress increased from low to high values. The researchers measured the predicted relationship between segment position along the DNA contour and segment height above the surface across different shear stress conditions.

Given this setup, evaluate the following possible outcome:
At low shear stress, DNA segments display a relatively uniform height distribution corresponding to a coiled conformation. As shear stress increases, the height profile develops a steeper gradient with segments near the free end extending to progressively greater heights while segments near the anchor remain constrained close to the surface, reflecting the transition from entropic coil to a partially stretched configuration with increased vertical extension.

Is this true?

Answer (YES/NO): NO